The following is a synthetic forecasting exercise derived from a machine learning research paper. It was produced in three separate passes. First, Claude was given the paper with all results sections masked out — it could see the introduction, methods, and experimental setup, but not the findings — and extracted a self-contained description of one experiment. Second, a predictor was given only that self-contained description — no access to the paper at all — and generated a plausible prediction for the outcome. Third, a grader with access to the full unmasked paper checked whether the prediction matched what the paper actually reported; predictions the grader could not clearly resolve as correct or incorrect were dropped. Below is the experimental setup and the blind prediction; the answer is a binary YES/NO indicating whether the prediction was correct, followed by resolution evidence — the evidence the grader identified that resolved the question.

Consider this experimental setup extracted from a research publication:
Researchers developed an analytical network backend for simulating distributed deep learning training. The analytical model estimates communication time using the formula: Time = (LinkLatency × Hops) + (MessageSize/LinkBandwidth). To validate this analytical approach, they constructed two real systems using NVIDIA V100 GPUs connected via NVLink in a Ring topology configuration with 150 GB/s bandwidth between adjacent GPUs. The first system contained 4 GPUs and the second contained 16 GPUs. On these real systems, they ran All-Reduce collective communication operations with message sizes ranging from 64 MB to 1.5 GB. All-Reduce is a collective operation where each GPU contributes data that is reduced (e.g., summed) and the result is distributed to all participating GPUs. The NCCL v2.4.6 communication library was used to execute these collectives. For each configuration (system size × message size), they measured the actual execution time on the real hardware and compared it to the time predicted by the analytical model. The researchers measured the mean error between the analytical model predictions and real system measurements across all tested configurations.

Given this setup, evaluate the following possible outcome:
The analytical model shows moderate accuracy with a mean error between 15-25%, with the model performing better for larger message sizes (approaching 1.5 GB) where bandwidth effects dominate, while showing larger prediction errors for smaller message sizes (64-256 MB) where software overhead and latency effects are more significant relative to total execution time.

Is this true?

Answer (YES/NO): NO